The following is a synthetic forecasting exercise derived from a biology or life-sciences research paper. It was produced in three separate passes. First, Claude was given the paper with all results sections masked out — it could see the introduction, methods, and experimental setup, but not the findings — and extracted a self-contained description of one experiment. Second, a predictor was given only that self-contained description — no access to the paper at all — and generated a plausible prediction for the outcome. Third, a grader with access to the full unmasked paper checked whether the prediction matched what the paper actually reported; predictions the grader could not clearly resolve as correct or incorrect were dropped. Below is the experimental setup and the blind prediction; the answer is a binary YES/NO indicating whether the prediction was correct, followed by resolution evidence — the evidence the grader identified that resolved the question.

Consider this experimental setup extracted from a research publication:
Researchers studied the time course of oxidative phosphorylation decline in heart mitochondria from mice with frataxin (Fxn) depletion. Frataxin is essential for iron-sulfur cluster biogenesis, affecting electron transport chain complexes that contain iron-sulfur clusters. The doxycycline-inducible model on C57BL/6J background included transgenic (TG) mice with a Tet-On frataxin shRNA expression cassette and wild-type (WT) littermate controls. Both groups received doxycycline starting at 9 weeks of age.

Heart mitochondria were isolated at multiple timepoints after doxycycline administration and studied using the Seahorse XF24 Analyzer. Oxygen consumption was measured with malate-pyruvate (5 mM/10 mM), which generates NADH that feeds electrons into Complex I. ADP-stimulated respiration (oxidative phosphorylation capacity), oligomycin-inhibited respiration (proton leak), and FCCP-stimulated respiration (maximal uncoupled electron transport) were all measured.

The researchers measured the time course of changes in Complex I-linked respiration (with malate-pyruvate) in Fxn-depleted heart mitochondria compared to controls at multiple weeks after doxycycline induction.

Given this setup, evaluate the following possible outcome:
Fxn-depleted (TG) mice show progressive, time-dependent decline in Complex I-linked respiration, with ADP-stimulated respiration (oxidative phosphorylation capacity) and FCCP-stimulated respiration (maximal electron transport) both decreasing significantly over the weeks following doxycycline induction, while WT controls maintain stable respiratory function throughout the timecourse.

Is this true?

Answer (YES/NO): YES